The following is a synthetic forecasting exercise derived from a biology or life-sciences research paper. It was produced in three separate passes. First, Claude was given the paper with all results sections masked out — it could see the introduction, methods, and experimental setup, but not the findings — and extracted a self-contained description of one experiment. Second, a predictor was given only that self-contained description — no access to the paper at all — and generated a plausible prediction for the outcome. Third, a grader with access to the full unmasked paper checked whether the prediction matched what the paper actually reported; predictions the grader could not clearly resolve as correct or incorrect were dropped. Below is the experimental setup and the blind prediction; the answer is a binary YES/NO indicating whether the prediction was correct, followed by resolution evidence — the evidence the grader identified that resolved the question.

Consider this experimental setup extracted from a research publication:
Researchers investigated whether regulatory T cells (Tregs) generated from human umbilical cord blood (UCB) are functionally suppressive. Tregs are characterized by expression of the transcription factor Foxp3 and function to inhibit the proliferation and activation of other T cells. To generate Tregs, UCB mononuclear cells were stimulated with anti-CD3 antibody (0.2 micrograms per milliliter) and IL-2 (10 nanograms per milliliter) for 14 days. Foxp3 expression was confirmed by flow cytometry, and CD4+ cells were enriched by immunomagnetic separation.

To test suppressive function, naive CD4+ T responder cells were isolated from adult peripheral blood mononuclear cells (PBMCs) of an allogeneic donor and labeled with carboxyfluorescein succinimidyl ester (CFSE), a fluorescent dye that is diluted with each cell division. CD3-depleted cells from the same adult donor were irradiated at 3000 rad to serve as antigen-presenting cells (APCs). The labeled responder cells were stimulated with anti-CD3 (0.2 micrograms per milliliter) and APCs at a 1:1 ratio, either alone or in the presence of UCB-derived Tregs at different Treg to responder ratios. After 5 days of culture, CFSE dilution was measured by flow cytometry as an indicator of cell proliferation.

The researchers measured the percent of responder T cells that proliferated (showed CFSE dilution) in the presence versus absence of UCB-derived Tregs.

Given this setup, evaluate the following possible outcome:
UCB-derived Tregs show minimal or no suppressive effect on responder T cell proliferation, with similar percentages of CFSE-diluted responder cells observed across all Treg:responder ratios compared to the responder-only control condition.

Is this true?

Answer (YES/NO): NO